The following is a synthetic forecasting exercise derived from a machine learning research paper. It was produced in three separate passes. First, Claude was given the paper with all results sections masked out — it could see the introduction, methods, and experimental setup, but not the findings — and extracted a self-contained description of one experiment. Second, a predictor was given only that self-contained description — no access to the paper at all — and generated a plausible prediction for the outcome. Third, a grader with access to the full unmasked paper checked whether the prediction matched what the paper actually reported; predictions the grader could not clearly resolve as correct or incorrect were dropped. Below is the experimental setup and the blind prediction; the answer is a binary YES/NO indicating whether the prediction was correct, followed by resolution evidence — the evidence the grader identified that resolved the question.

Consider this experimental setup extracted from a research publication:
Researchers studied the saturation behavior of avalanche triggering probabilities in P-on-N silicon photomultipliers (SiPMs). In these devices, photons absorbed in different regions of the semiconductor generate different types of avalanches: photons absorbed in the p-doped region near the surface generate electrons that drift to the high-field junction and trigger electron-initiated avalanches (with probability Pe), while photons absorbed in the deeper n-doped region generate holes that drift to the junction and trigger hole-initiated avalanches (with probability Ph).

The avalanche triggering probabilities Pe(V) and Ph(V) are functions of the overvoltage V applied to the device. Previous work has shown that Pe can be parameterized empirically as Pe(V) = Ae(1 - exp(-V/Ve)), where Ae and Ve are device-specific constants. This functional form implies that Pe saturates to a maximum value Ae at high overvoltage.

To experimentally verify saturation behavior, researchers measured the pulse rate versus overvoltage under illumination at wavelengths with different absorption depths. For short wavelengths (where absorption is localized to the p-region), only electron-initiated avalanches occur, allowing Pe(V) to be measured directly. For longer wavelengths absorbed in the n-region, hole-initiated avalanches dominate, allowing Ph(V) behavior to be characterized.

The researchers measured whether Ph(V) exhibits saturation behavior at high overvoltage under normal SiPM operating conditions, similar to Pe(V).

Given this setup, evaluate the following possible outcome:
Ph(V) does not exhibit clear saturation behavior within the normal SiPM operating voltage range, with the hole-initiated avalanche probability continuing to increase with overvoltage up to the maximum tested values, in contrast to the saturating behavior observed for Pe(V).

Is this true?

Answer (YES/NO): YES